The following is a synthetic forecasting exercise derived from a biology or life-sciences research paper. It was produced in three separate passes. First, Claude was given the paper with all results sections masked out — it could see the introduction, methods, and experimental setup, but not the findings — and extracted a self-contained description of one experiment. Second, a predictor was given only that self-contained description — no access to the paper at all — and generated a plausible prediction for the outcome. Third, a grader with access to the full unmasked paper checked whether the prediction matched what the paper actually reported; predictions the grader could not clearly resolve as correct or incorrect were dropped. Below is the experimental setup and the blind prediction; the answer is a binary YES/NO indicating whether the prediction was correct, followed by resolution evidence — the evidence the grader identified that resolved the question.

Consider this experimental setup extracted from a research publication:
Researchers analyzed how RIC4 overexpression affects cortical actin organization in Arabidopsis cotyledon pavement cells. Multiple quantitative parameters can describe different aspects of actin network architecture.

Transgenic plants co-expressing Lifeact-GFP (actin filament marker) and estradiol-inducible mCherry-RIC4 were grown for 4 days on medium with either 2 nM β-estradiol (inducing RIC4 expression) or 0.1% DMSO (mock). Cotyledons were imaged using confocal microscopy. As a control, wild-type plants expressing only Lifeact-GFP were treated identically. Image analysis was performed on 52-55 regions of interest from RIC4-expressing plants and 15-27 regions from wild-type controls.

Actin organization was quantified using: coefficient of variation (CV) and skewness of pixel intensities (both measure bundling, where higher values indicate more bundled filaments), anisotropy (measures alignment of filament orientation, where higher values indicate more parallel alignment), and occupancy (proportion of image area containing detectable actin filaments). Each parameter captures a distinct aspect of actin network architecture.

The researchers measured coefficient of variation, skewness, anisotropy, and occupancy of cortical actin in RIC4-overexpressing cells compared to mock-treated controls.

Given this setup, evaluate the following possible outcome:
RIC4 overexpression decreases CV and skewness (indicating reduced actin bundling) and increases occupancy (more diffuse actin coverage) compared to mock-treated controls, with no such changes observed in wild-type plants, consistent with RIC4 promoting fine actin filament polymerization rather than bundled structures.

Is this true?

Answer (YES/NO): YES